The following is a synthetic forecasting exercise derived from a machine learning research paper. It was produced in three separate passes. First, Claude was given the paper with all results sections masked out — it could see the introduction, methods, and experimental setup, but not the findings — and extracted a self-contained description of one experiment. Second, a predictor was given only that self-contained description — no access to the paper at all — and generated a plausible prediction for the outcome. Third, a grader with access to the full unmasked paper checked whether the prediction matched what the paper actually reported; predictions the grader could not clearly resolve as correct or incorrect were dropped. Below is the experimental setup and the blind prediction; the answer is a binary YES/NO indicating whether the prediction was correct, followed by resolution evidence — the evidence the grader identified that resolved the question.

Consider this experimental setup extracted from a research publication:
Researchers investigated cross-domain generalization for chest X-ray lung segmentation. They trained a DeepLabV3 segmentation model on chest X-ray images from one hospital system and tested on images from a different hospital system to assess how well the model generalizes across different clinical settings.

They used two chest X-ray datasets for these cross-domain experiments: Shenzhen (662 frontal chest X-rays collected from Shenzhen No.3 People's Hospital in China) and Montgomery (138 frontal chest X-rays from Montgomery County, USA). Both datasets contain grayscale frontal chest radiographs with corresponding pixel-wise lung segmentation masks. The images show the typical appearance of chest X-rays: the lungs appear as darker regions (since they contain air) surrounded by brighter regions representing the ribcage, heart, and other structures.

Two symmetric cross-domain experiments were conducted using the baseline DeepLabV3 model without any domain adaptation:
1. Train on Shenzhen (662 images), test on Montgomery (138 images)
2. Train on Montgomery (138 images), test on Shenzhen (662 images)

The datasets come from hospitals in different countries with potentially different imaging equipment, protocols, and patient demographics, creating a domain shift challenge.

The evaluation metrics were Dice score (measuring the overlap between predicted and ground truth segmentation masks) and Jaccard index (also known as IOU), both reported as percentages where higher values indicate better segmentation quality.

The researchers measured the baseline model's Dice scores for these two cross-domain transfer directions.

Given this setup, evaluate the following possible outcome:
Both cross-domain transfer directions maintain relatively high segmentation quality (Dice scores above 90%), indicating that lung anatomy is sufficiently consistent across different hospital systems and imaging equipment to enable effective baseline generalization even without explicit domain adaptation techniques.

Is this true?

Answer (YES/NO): YES